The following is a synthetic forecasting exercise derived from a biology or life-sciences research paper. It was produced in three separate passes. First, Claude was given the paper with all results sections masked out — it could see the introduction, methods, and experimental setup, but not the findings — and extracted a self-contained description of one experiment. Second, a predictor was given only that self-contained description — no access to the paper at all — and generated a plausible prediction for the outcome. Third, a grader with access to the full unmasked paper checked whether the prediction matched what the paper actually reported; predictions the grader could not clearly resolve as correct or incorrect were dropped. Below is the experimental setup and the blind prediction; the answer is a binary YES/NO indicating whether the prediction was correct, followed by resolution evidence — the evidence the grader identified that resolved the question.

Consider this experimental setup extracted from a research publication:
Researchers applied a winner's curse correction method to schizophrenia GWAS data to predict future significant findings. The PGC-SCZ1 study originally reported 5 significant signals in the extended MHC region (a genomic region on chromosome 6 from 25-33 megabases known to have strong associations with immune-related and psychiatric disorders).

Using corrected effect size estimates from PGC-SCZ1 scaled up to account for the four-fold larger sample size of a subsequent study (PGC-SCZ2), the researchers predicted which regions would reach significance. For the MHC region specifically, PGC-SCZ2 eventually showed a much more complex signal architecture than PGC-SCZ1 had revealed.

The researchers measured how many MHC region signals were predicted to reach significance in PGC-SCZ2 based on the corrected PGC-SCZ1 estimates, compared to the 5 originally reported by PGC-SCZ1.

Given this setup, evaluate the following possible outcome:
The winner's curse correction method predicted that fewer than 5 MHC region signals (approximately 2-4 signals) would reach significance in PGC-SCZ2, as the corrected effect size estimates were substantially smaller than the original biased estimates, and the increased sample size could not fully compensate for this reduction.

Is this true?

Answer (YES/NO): NO